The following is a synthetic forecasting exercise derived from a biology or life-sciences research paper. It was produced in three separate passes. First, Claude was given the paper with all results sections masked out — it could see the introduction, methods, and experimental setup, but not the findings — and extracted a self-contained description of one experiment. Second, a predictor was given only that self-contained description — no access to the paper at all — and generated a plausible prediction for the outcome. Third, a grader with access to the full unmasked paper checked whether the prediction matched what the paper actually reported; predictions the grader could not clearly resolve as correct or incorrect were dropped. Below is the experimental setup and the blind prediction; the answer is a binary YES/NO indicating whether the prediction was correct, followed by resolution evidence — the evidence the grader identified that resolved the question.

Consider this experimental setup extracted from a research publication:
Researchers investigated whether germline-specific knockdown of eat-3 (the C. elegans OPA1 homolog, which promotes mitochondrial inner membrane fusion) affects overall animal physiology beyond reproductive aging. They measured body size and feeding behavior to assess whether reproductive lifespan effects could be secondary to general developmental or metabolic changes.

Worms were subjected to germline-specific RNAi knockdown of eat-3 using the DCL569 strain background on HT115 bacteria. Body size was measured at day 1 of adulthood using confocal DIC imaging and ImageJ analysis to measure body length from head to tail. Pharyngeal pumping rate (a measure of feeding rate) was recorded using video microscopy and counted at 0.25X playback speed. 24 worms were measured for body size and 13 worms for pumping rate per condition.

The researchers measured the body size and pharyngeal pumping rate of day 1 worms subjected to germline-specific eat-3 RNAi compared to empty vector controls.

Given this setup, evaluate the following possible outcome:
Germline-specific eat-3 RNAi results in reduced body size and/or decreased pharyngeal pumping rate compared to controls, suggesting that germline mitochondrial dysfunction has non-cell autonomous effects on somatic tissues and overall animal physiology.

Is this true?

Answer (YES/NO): NO